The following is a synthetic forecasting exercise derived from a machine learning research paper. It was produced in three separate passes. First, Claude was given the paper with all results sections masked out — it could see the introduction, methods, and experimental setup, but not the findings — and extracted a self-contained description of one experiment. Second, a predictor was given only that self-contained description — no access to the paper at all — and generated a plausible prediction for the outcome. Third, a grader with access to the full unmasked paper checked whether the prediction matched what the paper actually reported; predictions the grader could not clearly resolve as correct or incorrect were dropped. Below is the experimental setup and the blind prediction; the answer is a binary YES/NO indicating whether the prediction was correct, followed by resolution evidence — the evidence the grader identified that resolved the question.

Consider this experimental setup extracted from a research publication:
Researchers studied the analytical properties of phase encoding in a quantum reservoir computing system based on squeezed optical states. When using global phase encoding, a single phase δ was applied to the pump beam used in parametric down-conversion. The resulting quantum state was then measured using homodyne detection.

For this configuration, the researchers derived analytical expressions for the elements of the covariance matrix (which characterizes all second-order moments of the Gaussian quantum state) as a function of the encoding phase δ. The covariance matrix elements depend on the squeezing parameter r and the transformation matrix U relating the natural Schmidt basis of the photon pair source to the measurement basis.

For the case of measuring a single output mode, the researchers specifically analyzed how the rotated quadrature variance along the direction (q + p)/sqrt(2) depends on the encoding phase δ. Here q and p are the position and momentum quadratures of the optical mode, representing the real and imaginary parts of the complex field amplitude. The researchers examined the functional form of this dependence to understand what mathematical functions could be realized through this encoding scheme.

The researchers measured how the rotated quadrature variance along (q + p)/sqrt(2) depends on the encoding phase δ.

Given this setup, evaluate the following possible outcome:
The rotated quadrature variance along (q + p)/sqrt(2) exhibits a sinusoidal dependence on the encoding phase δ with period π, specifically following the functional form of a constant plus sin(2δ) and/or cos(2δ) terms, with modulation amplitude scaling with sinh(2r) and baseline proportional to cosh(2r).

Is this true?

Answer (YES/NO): NO